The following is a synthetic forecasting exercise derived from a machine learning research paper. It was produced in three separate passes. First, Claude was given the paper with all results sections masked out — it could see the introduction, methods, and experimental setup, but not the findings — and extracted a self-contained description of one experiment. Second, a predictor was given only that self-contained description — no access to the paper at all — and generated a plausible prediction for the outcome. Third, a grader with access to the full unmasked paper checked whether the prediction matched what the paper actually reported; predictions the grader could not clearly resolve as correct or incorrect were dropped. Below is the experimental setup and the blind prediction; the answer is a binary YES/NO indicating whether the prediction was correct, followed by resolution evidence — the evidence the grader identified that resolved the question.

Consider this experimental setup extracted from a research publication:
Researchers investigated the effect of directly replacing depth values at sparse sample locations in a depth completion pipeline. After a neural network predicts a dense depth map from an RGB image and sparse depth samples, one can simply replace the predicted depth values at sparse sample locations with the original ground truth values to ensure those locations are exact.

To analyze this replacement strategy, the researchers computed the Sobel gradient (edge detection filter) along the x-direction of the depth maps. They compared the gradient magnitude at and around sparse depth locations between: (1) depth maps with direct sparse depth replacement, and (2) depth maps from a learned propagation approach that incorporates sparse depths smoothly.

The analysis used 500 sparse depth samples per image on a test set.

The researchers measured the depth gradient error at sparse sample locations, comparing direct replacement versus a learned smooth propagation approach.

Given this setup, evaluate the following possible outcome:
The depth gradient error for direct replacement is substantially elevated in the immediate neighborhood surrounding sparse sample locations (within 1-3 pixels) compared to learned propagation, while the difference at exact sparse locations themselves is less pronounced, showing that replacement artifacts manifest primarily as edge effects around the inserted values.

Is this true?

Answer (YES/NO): NO